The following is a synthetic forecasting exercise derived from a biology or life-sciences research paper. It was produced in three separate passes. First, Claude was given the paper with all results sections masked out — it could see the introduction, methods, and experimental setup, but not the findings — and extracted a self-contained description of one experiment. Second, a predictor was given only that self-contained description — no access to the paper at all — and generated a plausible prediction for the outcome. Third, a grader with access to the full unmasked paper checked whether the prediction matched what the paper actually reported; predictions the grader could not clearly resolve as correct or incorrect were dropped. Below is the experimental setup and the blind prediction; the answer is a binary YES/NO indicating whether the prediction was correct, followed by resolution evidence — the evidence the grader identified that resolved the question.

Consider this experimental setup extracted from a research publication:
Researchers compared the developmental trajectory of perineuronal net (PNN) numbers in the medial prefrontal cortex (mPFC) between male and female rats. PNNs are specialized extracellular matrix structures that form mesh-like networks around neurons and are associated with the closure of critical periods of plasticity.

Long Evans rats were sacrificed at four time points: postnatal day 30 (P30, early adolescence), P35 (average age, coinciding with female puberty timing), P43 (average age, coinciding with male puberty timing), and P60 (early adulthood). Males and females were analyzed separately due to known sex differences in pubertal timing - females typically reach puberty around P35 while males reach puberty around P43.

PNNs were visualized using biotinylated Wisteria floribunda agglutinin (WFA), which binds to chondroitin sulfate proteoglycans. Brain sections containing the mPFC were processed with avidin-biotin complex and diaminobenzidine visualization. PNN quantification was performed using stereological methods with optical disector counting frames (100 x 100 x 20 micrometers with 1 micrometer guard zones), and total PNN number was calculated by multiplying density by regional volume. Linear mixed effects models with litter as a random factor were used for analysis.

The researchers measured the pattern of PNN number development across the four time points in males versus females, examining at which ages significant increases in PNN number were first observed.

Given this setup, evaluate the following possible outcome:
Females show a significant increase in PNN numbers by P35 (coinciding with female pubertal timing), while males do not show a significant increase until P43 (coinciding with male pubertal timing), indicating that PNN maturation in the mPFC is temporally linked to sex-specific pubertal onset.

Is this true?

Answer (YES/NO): NO